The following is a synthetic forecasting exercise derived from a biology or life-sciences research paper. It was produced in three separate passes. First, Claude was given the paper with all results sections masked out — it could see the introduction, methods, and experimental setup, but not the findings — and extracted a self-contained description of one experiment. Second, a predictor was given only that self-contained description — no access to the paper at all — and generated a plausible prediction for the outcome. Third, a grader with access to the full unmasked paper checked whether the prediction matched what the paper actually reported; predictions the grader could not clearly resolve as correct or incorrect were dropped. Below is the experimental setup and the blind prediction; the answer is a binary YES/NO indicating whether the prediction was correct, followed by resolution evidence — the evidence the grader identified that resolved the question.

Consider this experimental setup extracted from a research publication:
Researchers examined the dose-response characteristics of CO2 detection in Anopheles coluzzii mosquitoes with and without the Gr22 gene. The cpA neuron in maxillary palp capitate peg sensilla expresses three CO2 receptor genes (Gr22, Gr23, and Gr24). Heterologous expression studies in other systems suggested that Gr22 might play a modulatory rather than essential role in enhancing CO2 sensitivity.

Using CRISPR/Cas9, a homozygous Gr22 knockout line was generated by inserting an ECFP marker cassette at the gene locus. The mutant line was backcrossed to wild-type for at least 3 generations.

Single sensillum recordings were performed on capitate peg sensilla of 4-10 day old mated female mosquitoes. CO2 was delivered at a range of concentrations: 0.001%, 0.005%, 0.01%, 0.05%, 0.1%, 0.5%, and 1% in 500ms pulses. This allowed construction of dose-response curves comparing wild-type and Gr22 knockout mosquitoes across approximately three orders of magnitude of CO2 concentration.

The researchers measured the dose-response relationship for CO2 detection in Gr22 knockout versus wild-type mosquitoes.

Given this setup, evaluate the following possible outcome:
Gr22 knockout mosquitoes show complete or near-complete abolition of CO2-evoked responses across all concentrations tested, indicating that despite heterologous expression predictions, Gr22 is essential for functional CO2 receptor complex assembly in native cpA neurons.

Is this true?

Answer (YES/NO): NO